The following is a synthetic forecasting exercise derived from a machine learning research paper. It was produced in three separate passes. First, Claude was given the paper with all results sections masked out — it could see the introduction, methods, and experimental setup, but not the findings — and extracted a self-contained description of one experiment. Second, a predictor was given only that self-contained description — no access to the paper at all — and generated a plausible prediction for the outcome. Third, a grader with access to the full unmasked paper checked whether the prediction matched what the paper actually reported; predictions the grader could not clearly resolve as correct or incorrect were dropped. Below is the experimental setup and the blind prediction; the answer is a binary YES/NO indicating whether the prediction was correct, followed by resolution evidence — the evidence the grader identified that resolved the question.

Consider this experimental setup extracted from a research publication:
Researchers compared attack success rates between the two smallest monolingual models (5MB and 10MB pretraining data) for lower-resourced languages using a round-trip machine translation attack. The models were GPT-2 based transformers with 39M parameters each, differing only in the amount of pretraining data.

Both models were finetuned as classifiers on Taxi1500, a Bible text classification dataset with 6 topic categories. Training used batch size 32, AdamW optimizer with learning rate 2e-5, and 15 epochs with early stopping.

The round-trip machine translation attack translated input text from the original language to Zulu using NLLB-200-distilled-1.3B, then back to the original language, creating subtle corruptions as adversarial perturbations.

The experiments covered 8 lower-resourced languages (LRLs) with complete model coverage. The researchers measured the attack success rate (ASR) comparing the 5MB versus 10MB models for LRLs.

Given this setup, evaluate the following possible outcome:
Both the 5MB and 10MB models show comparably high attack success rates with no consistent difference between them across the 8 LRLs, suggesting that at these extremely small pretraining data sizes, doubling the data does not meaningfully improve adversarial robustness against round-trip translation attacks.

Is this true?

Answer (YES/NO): NO